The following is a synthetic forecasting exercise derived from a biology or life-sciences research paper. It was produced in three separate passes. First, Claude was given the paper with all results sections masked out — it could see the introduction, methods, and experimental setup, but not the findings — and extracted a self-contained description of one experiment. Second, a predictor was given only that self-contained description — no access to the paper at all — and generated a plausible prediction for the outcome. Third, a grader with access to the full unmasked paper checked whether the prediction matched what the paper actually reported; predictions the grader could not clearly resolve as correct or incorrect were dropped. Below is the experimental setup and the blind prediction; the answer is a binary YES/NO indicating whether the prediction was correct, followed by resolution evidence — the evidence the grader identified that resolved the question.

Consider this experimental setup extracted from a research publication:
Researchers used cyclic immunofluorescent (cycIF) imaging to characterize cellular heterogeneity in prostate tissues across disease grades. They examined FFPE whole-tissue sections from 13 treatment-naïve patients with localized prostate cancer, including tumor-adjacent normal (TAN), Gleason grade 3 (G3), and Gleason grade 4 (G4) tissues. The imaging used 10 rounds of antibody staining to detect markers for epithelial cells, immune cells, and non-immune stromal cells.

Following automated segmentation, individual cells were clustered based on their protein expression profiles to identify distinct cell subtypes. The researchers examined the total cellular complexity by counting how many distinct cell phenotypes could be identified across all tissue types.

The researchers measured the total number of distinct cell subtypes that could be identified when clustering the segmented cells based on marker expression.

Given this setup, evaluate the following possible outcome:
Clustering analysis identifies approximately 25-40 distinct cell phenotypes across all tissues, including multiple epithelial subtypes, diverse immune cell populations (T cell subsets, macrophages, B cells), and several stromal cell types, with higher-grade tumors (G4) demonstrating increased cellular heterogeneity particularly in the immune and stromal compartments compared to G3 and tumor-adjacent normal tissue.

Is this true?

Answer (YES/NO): NO